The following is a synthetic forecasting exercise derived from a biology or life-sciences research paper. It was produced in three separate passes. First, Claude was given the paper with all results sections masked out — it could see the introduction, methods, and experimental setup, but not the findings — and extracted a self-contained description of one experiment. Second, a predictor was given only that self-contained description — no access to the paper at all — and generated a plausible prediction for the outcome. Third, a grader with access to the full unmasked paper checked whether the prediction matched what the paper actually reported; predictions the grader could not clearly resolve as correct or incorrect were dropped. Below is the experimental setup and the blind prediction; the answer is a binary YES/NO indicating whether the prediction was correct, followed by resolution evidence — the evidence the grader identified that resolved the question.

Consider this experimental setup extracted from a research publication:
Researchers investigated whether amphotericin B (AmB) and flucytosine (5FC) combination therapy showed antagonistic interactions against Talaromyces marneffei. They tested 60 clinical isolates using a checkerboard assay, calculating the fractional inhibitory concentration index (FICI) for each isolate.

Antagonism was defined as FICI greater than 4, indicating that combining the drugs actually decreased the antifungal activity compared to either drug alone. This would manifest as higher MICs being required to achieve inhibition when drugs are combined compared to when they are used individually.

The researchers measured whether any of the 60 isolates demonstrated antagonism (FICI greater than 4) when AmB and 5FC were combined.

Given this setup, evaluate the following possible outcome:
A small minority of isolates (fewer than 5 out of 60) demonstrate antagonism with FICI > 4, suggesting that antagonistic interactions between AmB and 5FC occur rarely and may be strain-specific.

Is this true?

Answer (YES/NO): NO